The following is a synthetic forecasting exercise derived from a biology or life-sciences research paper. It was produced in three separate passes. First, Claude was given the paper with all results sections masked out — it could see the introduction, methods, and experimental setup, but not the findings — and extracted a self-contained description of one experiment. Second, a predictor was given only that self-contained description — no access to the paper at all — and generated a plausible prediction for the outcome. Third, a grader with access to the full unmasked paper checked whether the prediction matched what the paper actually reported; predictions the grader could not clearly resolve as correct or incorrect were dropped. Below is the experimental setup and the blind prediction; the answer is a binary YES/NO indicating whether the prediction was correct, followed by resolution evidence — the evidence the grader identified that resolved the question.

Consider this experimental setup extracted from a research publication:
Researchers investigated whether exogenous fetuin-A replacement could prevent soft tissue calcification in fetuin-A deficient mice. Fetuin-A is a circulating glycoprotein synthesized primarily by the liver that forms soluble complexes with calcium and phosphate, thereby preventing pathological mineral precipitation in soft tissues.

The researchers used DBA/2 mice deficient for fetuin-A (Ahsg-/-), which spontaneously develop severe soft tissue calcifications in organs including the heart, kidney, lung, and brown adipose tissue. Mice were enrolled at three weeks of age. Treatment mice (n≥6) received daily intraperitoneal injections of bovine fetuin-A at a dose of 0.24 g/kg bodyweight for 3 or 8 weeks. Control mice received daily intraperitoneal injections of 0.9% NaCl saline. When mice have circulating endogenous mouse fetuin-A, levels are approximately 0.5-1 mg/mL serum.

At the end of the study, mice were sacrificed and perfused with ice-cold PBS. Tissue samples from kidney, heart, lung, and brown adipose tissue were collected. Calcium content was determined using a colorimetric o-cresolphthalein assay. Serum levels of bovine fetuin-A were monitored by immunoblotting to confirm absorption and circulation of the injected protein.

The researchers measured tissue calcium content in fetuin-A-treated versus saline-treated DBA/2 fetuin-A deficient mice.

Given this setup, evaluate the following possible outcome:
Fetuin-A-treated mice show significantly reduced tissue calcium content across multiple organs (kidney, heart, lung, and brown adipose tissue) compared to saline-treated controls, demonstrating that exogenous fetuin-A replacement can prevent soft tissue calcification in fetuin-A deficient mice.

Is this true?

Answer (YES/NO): YES